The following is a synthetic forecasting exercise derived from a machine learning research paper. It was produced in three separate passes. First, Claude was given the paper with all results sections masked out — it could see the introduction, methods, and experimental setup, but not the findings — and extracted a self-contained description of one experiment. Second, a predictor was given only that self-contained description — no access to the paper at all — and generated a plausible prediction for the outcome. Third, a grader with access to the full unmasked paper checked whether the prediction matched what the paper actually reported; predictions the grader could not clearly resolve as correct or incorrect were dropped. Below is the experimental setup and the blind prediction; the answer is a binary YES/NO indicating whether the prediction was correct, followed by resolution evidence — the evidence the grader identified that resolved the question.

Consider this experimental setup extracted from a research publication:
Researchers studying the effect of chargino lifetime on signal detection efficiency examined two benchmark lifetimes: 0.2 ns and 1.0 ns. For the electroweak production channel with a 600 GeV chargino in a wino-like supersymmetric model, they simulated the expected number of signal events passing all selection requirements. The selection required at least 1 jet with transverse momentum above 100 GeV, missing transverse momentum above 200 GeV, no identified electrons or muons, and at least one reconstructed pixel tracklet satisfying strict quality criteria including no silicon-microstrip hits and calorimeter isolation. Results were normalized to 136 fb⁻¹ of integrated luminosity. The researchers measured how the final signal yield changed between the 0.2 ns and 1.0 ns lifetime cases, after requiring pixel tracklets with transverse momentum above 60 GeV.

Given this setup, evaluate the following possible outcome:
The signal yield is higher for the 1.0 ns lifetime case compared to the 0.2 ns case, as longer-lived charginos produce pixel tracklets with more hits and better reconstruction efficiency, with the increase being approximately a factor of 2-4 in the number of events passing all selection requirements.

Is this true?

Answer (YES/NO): YES